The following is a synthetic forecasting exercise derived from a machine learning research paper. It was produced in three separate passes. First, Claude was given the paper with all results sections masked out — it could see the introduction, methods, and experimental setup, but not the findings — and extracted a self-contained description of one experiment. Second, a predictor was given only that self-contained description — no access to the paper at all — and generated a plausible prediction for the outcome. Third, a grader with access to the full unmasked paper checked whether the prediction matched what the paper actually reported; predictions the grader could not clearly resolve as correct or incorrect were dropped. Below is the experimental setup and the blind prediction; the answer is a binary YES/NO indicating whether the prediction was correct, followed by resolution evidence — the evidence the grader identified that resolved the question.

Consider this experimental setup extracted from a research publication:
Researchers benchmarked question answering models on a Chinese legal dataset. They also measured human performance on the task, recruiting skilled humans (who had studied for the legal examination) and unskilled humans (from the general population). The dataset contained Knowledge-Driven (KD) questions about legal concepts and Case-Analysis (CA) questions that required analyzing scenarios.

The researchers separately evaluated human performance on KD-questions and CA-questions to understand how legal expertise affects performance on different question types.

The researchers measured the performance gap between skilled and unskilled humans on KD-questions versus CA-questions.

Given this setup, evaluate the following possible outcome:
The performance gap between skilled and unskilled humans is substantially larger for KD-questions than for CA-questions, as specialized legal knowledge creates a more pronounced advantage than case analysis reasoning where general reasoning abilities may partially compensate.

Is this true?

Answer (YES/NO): NO